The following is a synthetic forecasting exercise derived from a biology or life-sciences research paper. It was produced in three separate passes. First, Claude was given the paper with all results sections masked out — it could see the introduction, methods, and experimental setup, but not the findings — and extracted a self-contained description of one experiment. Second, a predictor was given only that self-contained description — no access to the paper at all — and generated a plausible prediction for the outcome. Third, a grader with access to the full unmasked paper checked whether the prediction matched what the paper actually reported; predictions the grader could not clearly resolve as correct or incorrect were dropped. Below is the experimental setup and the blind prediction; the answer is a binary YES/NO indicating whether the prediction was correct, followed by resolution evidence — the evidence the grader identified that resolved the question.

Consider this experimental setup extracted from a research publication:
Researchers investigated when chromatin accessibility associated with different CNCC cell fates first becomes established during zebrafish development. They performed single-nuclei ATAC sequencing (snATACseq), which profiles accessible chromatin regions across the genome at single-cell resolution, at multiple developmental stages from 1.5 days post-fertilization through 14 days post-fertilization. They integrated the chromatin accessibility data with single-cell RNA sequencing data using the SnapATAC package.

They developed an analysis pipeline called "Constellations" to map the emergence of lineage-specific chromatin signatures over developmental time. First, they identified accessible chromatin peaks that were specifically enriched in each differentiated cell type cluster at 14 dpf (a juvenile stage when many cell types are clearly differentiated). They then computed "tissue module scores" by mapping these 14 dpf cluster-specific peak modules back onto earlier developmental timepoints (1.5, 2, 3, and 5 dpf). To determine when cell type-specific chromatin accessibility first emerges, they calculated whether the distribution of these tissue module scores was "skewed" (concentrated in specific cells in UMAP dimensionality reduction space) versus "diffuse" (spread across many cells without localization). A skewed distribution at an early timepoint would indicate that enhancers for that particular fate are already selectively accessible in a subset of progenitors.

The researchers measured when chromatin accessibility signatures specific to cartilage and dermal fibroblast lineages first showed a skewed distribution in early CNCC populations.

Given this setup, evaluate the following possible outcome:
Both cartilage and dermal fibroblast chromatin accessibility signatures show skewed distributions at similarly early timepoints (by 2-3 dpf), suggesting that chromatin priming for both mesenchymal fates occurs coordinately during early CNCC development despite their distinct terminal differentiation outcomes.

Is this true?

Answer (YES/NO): YES